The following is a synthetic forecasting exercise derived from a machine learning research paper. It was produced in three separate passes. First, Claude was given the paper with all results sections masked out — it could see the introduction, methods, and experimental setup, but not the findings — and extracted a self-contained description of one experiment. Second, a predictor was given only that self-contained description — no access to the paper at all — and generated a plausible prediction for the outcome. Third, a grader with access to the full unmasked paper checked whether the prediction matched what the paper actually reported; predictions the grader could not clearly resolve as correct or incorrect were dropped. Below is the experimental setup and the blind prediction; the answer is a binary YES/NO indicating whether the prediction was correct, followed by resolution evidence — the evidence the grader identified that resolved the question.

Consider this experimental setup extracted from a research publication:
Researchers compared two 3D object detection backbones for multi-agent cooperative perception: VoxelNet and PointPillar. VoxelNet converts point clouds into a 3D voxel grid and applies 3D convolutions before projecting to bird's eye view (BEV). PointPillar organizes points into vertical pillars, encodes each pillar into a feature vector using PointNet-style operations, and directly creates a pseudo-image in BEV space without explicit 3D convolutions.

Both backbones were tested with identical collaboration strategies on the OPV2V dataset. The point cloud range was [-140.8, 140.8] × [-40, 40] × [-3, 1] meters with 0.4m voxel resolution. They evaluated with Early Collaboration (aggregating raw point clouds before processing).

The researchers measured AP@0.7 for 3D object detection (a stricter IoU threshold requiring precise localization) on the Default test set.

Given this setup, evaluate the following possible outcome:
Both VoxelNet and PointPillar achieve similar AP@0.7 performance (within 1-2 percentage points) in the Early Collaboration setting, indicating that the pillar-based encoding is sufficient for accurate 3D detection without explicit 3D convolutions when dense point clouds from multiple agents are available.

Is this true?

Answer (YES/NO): NO